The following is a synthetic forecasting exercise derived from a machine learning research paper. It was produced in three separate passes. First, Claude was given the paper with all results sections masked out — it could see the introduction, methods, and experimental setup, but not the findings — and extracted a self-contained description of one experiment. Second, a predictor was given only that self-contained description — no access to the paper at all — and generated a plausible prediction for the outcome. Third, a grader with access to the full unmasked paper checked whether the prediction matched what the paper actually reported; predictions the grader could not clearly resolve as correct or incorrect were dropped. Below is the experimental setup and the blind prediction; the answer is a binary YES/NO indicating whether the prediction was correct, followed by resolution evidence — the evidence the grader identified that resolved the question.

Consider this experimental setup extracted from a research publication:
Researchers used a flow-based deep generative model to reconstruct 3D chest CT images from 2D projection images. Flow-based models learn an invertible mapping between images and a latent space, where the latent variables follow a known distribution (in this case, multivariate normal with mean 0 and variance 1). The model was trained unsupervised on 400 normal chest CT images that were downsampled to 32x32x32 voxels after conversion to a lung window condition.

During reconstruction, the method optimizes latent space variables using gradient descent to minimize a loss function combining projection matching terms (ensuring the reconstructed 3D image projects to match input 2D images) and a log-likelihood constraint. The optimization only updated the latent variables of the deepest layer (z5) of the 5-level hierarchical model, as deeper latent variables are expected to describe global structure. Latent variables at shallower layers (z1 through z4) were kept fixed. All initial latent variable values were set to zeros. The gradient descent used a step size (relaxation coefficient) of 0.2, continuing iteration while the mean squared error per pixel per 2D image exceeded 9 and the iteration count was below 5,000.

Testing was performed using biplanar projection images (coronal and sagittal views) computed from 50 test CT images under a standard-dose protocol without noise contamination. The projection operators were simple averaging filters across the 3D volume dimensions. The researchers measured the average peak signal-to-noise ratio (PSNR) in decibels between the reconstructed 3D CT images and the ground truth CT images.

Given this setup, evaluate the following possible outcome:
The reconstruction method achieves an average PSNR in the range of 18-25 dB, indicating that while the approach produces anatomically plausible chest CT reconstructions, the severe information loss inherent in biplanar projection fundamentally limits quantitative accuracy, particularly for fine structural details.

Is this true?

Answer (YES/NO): YES